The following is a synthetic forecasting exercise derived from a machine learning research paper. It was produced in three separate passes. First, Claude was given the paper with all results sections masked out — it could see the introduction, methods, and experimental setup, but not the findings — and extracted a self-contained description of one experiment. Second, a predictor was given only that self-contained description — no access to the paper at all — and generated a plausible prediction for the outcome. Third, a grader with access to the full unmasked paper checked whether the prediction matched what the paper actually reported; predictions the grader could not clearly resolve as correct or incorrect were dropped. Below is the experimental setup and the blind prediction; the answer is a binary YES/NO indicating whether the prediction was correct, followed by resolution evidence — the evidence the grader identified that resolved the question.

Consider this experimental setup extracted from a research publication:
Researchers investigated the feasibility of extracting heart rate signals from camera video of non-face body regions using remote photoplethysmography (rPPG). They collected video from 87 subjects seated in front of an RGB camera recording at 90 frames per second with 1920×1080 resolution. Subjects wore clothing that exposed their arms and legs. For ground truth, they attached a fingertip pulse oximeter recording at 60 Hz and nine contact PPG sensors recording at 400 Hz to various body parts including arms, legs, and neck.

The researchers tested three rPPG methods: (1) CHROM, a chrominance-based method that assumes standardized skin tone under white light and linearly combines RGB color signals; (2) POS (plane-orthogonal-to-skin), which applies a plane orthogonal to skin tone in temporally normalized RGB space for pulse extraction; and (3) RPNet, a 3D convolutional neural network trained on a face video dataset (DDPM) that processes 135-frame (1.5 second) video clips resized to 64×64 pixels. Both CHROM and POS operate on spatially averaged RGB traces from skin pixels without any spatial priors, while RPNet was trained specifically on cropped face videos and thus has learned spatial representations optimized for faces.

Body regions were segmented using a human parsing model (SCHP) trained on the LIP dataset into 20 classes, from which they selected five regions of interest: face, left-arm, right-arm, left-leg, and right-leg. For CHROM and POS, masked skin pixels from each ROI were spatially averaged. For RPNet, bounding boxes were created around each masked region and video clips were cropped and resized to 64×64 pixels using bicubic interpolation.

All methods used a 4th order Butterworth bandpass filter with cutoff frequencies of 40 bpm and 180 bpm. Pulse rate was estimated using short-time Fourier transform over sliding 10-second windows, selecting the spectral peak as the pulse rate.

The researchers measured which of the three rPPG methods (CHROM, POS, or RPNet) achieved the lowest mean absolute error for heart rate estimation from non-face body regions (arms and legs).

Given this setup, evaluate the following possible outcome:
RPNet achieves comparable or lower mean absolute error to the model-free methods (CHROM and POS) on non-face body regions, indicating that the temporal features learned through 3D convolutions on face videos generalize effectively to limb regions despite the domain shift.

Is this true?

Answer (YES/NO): NO